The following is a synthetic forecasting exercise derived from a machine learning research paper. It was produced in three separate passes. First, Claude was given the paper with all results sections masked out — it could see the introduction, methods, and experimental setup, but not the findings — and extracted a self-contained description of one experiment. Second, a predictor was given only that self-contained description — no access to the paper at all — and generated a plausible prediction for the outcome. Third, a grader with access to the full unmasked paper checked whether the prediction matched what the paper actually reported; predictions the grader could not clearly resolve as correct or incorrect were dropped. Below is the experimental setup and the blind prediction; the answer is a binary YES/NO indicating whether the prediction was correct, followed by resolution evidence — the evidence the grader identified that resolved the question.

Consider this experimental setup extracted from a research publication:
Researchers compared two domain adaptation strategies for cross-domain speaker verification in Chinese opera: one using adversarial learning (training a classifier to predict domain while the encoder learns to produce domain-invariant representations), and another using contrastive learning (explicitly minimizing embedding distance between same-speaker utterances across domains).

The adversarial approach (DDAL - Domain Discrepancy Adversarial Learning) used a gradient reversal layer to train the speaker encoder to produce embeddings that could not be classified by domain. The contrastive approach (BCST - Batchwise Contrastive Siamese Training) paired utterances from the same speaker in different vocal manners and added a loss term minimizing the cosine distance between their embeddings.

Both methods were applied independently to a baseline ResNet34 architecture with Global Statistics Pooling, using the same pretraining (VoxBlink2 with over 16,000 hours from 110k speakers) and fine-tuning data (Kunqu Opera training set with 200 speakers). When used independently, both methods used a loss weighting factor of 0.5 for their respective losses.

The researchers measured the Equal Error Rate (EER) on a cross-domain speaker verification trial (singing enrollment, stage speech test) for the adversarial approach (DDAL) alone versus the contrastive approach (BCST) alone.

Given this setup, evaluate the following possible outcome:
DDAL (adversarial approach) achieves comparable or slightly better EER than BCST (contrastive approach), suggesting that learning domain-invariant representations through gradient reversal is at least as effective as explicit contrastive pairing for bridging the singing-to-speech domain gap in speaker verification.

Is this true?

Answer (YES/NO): YES